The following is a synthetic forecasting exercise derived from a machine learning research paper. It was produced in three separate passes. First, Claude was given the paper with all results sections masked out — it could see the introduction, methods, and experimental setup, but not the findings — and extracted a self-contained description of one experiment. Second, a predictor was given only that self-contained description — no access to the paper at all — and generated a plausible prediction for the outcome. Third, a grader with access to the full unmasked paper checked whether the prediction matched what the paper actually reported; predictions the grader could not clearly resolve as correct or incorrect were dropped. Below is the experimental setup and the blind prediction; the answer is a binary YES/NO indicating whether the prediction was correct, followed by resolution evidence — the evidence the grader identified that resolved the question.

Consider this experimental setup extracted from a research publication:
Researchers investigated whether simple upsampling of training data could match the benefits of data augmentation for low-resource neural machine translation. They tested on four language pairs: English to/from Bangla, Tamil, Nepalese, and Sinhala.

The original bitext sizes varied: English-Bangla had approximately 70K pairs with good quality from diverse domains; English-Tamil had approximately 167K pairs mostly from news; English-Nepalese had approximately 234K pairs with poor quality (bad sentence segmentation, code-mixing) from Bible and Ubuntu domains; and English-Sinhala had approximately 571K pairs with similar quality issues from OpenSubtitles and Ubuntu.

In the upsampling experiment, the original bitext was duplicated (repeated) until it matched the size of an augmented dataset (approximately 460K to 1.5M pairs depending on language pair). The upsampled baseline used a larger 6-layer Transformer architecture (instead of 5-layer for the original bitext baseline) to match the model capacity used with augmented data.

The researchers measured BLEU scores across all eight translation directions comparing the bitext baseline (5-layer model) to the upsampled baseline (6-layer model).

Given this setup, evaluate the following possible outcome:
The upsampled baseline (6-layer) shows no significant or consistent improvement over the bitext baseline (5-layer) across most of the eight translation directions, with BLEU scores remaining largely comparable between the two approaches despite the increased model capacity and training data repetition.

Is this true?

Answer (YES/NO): NO